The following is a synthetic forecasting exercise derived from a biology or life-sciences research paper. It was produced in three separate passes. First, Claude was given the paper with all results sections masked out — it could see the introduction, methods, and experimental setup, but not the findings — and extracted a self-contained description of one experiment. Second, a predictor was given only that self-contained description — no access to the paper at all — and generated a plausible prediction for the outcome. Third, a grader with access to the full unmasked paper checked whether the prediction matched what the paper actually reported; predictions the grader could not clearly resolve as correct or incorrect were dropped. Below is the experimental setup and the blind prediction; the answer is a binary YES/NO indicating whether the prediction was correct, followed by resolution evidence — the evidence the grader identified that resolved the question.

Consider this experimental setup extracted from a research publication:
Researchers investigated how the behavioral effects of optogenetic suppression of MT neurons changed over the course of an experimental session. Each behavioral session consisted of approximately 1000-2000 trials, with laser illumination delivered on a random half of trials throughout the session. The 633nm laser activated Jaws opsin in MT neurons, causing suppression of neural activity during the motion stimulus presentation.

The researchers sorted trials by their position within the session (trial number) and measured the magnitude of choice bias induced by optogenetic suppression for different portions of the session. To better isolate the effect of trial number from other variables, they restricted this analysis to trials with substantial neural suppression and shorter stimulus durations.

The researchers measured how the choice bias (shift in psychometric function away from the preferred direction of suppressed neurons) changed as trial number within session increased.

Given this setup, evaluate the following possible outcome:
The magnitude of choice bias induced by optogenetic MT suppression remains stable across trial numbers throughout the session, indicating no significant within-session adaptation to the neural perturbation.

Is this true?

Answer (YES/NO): NO